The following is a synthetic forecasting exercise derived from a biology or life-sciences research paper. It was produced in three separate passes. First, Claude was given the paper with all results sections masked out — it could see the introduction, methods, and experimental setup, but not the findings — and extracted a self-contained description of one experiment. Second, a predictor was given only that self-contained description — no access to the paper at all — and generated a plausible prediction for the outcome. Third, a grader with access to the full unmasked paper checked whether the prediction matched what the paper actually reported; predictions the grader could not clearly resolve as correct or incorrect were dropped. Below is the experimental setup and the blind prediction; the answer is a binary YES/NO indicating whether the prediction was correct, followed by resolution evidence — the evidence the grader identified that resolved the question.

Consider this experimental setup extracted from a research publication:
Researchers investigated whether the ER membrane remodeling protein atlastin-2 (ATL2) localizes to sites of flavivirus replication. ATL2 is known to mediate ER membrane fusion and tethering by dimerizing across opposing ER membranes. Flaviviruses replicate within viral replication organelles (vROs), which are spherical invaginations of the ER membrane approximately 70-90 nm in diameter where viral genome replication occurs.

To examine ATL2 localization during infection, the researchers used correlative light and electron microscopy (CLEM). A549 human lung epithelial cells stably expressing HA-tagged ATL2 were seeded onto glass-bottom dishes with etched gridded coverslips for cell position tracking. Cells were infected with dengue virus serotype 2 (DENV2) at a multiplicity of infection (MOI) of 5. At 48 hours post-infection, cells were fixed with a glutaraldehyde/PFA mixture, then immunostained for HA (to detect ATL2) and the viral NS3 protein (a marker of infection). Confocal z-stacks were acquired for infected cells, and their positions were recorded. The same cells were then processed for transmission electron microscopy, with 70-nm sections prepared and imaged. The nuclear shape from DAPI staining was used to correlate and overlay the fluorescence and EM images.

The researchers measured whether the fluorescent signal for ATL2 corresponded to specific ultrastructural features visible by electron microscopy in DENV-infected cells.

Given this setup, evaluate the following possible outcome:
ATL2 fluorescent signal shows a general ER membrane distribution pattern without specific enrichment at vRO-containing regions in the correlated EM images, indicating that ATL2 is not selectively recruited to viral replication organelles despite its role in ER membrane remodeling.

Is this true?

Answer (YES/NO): NO